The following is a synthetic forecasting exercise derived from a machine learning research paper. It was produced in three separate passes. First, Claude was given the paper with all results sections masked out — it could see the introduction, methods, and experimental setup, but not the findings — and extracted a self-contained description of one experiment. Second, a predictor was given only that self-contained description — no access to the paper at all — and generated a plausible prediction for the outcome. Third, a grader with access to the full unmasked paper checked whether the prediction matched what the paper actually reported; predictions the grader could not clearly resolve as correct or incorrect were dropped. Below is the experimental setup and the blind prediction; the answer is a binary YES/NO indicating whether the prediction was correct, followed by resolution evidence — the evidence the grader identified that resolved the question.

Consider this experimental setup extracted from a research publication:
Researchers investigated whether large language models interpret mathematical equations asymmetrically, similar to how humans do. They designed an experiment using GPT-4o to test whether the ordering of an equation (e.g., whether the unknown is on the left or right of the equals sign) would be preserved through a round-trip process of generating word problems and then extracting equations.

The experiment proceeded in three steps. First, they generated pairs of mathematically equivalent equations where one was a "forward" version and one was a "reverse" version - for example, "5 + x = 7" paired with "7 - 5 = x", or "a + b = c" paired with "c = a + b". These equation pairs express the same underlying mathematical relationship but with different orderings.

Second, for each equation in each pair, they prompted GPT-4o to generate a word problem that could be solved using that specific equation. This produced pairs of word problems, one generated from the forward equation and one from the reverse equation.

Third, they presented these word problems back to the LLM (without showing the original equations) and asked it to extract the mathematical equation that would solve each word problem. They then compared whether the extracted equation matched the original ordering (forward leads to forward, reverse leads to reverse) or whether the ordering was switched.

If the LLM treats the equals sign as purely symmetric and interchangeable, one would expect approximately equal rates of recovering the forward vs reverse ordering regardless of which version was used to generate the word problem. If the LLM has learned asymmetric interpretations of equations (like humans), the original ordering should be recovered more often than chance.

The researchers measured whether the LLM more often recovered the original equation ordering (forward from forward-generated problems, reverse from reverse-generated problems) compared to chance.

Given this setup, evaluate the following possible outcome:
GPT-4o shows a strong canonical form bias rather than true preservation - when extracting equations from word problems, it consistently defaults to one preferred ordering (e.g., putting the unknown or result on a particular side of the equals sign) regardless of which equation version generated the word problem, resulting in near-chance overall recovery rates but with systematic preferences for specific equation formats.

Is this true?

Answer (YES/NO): NO